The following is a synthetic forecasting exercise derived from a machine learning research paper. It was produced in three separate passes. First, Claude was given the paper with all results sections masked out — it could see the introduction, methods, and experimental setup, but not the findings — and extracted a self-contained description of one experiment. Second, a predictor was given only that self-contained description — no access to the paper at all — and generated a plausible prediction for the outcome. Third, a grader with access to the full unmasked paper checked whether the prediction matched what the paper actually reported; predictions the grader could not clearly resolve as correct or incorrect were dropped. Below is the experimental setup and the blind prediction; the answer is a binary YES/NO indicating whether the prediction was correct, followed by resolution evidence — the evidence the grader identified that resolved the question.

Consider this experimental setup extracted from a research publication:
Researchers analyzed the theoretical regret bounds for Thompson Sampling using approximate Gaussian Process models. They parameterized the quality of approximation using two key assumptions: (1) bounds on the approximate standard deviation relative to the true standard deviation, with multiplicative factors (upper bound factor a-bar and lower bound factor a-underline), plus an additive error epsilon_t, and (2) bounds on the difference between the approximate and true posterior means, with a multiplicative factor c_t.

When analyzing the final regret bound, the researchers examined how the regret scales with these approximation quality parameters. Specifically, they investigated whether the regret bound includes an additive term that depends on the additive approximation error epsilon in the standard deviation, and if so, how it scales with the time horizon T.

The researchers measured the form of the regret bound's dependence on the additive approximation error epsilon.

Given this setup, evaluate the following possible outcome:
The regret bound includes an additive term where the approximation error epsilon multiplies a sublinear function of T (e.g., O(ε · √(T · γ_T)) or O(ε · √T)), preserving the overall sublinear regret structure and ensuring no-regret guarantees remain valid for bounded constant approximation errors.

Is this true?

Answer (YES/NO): NO